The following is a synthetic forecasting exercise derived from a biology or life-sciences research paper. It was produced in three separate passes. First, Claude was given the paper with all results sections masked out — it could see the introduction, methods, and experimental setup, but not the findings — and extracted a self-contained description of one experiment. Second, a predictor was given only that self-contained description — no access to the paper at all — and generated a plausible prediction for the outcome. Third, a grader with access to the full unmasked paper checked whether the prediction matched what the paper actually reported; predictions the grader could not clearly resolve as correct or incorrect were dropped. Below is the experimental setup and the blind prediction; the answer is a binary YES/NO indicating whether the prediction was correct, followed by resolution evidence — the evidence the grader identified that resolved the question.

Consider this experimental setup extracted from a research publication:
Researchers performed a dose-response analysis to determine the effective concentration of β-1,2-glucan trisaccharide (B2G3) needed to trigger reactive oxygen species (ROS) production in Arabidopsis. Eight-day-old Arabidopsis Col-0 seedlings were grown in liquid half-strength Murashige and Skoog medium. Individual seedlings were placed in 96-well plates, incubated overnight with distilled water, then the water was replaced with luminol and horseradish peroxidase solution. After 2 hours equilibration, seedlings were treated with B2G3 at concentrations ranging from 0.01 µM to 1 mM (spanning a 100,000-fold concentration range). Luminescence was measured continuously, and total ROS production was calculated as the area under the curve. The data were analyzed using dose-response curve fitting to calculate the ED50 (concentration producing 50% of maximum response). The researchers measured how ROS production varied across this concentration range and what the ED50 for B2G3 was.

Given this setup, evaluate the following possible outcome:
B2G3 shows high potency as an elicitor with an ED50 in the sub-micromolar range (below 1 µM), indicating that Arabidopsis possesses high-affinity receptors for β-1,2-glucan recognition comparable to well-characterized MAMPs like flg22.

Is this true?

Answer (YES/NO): NO